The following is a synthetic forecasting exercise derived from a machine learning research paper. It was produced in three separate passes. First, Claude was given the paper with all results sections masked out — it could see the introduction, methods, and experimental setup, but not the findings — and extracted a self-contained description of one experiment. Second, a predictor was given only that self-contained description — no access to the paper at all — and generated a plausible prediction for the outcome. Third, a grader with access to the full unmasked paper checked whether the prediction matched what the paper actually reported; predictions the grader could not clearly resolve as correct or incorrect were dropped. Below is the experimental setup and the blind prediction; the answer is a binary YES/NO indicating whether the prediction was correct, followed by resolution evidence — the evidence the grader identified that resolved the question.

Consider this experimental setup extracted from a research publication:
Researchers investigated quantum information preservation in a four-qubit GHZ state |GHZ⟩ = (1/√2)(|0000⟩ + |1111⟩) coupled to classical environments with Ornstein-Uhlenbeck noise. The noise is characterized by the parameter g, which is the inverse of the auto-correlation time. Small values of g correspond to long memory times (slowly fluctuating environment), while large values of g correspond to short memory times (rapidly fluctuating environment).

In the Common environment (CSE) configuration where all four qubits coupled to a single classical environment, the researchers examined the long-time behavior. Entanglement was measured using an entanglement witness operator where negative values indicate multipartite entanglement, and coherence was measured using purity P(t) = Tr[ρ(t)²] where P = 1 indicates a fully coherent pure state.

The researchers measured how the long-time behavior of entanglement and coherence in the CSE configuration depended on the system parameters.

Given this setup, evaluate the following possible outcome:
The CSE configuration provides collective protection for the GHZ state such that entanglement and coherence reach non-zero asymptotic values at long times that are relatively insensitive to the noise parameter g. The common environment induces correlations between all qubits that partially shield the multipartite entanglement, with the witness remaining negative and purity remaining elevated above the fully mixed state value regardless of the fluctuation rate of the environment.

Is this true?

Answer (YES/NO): YES